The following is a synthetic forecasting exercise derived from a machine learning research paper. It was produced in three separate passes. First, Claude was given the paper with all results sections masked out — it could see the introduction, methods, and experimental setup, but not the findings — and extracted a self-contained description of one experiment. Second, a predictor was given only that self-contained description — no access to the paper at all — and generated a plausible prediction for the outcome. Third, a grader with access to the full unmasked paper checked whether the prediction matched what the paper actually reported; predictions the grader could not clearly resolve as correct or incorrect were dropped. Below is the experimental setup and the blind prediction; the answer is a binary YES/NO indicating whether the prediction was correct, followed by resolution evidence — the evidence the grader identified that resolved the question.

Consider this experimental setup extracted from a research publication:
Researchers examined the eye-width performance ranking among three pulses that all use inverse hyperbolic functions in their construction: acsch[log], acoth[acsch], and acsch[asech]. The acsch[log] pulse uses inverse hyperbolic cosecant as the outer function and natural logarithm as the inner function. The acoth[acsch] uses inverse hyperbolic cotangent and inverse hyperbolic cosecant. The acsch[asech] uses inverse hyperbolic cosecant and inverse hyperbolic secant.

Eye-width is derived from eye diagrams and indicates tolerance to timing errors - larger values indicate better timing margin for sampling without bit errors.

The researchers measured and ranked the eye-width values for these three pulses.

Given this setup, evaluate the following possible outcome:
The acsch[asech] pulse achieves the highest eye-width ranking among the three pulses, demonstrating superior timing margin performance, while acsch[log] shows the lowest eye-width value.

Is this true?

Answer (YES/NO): NO